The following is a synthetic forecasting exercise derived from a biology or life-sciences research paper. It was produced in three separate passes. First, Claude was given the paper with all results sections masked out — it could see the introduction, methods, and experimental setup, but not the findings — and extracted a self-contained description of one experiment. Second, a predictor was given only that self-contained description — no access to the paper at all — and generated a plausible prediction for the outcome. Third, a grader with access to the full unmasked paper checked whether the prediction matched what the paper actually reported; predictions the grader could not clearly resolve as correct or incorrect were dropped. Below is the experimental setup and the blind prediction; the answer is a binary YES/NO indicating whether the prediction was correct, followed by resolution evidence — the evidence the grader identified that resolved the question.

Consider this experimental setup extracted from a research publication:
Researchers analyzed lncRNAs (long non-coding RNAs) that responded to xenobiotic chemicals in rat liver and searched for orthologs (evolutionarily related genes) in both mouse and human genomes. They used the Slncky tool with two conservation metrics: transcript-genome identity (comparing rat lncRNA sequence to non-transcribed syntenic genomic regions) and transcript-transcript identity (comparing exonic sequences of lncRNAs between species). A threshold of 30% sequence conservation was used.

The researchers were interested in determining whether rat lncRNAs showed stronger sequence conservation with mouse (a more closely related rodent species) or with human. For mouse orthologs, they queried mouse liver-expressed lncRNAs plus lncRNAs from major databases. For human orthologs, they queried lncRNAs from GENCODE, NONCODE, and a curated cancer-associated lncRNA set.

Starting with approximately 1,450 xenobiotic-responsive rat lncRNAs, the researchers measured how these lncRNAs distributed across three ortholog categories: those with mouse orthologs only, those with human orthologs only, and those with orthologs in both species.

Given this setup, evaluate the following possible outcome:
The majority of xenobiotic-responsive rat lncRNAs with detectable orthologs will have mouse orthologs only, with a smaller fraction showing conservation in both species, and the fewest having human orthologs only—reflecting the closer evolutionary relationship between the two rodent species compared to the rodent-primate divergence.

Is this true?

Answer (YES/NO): NO